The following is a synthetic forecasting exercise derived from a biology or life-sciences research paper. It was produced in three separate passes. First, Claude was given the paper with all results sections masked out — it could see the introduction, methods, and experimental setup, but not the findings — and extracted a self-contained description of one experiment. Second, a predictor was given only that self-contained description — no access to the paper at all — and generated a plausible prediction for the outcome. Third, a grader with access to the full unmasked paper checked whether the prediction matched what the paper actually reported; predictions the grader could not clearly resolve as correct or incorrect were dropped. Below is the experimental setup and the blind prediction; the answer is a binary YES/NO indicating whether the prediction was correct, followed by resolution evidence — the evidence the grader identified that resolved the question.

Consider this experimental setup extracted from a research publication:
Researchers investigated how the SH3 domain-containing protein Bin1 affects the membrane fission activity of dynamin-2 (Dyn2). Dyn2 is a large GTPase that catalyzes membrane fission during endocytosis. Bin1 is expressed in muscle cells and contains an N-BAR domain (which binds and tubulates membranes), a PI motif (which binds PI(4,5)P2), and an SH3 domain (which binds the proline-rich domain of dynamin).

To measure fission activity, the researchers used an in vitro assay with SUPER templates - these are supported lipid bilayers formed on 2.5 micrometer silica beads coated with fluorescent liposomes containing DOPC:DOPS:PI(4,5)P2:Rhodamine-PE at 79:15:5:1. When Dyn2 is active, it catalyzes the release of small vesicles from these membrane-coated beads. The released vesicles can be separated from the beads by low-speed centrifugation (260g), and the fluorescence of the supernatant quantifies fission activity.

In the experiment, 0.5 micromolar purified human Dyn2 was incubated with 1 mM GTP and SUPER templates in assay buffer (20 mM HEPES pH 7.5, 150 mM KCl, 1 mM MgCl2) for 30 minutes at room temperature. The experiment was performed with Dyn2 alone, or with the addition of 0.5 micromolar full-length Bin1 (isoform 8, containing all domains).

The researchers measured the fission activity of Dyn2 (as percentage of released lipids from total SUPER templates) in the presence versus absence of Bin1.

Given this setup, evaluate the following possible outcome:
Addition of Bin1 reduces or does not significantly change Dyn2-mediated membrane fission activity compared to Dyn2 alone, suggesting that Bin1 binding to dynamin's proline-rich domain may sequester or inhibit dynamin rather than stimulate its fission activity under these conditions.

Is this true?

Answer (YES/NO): YES